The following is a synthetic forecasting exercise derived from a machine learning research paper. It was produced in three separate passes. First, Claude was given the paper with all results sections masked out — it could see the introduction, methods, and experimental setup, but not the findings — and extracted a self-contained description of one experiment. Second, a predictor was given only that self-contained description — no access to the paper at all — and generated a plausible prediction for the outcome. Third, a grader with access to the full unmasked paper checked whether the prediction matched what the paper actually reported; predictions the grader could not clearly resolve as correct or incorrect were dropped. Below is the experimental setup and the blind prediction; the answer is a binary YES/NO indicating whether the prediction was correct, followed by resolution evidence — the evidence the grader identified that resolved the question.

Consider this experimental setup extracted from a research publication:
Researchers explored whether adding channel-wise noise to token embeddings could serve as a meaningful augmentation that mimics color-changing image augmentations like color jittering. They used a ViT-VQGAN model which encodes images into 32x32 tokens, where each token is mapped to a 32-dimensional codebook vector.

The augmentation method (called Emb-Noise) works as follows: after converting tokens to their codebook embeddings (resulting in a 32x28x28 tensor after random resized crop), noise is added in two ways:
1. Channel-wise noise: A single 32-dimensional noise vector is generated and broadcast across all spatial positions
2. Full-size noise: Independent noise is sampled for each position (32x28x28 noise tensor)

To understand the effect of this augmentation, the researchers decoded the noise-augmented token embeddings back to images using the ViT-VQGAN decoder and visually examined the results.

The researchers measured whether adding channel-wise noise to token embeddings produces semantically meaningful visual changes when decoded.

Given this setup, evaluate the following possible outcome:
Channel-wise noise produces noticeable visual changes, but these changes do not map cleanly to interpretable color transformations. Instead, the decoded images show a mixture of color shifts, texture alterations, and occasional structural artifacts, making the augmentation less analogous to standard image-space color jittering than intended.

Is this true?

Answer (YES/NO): NO